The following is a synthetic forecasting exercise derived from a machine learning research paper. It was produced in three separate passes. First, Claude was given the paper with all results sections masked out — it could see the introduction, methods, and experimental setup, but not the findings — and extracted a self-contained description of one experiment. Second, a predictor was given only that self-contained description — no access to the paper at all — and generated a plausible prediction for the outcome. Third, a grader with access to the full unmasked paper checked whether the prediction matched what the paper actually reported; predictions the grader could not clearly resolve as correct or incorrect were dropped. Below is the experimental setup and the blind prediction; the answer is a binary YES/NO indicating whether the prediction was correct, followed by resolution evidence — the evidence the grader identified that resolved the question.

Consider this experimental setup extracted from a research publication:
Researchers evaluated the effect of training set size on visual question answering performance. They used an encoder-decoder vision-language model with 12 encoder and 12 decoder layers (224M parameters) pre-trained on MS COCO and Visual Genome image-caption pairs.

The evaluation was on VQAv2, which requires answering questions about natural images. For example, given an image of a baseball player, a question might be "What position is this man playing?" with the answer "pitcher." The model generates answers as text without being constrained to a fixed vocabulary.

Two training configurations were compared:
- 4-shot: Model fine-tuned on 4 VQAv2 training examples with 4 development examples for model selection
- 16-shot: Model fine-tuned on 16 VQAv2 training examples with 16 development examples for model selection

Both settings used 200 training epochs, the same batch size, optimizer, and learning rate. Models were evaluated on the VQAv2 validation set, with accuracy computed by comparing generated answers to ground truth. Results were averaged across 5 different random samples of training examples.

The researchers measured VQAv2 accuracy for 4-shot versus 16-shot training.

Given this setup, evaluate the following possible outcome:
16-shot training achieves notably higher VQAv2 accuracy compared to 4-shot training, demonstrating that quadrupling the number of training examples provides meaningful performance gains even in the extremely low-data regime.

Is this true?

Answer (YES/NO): YES